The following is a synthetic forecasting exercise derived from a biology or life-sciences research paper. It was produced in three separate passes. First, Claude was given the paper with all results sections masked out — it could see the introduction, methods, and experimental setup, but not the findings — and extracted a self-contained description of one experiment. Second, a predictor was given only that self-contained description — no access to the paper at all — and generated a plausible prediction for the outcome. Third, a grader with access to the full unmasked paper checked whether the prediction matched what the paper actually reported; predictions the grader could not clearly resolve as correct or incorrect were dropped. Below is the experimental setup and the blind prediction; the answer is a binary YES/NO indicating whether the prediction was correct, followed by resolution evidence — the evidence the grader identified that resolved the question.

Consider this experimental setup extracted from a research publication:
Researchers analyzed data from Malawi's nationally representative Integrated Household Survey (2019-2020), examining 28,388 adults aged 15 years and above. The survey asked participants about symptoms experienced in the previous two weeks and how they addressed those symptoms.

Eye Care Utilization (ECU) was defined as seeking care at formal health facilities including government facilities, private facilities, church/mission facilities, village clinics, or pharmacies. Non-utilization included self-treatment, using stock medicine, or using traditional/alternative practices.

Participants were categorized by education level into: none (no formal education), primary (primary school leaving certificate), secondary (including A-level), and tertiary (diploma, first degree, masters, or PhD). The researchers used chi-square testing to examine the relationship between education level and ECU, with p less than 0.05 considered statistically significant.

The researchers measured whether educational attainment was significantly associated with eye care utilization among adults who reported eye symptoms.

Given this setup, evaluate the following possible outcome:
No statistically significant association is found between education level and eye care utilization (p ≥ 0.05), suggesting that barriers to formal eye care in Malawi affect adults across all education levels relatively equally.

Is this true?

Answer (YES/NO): NO